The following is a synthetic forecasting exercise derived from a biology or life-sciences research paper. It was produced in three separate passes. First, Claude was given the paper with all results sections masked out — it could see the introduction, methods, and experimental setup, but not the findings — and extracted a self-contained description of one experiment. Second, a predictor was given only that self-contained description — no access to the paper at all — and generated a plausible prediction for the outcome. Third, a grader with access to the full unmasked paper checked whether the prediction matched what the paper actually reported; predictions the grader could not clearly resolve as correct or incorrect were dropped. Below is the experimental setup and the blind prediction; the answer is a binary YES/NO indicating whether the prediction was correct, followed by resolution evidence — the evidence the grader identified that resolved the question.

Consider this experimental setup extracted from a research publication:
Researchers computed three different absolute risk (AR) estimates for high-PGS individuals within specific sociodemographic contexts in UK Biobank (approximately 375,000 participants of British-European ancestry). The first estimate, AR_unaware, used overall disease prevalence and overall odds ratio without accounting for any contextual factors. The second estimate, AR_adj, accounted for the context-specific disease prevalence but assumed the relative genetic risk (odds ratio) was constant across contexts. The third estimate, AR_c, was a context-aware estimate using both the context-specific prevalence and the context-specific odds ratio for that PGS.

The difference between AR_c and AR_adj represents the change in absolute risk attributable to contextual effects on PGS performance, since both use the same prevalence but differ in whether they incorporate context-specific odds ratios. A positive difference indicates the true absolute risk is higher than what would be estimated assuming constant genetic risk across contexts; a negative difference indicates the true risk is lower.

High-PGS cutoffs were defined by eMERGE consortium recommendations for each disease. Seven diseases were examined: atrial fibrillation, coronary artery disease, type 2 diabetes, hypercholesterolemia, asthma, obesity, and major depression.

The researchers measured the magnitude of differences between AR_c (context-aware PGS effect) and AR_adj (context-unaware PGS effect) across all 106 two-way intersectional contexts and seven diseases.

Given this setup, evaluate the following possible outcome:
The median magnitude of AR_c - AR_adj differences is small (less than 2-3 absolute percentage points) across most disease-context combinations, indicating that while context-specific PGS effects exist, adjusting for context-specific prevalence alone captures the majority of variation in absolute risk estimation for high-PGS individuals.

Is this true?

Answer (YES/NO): NO